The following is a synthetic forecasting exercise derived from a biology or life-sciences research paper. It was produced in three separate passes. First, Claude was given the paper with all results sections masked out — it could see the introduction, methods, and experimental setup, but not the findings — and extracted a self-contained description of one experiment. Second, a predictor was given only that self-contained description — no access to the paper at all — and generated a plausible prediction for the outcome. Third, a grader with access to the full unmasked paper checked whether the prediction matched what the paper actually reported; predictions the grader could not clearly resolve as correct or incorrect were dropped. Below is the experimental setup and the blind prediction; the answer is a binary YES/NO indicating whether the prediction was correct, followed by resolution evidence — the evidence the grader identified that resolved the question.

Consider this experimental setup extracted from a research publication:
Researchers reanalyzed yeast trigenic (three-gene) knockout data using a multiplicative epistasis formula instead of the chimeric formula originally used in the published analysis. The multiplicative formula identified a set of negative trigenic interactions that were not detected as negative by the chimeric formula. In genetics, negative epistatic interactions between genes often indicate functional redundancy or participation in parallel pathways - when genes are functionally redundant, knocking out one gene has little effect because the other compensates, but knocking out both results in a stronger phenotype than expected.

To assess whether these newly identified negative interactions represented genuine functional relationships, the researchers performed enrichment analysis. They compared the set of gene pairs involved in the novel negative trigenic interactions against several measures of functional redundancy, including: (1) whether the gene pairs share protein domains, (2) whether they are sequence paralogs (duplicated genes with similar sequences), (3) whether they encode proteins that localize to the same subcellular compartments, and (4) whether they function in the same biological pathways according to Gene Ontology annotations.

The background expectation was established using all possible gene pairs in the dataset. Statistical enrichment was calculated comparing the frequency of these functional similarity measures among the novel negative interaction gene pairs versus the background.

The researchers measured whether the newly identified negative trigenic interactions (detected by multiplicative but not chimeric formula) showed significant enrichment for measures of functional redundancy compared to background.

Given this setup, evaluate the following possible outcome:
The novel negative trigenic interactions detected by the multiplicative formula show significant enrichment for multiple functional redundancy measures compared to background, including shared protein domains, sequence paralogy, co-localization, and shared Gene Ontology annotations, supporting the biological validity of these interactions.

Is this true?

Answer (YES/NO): NO